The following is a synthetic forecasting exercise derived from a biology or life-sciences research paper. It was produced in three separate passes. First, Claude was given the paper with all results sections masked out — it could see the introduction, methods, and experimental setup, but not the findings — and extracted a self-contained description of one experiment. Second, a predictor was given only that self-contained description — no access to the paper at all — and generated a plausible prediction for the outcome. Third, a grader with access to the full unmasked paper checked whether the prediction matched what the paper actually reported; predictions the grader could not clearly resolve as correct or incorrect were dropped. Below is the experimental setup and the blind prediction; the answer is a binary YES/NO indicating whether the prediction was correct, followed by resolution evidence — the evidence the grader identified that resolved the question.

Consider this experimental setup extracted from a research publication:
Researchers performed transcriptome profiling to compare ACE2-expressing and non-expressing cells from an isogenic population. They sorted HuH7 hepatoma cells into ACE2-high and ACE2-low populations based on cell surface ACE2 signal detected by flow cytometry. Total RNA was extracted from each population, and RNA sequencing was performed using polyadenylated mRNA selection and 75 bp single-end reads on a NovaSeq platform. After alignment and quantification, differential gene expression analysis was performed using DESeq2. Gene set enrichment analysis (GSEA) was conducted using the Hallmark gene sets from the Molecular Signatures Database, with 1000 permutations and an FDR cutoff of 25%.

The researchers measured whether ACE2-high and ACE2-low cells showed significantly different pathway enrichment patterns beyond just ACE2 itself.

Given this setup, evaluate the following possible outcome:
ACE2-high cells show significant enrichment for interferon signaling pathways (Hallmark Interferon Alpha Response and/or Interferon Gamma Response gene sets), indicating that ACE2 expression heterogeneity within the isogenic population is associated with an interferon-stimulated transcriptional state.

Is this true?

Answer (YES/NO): YES